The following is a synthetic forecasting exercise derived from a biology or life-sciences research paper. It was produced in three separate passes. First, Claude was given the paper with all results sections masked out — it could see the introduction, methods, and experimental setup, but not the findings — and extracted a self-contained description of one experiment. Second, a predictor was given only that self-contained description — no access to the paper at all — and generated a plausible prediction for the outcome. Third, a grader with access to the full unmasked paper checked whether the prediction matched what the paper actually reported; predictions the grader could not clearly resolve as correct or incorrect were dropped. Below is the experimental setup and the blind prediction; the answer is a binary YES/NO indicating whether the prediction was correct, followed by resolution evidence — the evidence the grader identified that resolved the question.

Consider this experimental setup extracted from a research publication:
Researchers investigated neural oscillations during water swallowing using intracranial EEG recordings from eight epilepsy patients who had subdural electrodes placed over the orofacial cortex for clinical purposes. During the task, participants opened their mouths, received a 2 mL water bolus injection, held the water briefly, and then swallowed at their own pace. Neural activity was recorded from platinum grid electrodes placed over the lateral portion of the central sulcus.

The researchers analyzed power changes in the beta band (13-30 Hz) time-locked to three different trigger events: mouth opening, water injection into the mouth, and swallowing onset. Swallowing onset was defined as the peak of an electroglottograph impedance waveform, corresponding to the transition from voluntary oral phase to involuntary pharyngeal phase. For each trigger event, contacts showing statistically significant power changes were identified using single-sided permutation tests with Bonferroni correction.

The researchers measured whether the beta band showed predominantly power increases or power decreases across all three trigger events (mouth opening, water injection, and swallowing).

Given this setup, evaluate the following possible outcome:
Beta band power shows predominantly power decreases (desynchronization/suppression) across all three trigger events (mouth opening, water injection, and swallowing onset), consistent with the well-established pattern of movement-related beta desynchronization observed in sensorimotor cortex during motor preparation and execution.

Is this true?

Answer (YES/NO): YES